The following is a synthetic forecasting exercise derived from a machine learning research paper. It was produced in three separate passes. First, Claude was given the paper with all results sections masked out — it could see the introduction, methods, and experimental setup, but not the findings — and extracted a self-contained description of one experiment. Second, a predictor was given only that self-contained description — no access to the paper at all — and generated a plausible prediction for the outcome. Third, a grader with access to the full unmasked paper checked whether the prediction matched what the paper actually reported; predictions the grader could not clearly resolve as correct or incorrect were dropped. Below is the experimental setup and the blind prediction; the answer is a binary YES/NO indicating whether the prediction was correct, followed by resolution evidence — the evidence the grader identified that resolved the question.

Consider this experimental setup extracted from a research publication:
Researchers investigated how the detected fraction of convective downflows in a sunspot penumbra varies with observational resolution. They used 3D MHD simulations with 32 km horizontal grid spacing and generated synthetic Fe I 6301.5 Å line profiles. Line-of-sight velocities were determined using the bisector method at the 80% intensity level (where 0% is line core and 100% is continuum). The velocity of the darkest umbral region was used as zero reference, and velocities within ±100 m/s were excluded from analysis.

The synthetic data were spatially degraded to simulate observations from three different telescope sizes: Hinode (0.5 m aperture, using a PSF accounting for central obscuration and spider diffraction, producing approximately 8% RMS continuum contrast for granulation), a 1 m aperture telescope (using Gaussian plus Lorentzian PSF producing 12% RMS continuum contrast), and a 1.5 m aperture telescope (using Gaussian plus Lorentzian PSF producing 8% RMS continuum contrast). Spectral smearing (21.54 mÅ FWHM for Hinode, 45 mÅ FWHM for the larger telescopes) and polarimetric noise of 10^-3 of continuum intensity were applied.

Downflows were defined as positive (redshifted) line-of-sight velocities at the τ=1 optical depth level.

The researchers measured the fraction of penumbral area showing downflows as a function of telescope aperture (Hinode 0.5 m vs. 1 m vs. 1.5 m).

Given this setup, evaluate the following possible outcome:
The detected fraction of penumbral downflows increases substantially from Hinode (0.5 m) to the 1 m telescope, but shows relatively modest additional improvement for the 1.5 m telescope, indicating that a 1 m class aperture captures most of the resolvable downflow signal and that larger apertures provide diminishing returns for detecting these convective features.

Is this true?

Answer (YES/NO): YES